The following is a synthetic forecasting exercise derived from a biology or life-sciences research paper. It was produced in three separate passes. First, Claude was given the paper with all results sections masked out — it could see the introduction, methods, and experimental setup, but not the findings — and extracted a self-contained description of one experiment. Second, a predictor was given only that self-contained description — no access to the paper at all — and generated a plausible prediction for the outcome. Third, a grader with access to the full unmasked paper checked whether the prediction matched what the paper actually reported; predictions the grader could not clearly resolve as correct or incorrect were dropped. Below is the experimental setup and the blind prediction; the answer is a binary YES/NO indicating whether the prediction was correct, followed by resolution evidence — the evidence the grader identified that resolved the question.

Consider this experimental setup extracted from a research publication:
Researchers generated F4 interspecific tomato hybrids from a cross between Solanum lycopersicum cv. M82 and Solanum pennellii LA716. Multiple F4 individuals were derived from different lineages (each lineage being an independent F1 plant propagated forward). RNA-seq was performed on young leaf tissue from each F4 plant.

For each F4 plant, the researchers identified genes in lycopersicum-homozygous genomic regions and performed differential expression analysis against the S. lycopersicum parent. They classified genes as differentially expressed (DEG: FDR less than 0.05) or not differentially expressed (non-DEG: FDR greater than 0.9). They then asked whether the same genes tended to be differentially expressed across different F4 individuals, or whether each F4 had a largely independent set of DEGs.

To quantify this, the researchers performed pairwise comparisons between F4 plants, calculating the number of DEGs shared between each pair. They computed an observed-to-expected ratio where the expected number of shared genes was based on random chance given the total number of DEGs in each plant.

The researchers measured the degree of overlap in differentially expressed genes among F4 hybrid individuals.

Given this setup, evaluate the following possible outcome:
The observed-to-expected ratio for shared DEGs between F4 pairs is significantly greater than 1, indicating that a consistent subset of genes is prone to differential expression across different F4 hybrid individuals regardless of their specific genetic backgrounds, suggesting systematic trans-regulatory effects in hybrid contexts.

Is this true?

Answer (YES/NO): YES